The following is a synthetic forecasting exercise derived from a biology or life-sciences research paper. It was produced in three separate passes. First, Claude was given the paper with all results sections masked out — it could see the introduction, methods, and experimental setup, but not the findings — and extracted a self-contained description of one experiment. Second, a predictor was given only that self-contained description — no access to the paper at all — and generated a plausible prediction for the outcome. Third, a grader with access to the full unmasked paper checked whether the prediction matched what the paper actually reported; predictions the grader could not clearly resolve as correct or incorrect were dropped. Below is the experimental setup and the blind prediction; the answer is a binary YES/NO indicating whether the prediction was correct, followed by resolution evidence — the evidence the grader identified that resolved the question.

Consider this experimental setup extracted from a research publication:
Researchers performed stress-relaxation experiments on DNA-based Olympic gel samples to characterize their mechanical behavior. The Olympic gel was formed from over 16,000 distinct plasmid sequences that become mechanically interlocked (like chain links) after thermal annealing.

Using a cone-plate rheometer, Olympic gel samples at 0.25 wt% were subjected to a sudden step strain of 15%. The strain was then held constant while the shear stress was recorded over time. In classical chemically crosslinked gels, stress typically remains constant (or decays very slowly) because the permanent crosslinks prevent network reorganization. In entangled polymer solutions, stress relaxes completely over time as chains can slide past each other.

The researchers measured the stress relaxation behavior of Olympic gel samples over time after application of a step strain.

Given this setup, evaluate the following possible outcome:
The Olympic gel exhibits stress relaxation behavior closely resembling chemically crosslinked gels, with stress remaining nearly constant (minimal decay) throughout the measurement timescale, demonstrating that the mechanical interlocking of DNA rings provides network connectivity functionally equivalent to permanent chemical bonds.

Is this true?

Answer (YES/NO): NO